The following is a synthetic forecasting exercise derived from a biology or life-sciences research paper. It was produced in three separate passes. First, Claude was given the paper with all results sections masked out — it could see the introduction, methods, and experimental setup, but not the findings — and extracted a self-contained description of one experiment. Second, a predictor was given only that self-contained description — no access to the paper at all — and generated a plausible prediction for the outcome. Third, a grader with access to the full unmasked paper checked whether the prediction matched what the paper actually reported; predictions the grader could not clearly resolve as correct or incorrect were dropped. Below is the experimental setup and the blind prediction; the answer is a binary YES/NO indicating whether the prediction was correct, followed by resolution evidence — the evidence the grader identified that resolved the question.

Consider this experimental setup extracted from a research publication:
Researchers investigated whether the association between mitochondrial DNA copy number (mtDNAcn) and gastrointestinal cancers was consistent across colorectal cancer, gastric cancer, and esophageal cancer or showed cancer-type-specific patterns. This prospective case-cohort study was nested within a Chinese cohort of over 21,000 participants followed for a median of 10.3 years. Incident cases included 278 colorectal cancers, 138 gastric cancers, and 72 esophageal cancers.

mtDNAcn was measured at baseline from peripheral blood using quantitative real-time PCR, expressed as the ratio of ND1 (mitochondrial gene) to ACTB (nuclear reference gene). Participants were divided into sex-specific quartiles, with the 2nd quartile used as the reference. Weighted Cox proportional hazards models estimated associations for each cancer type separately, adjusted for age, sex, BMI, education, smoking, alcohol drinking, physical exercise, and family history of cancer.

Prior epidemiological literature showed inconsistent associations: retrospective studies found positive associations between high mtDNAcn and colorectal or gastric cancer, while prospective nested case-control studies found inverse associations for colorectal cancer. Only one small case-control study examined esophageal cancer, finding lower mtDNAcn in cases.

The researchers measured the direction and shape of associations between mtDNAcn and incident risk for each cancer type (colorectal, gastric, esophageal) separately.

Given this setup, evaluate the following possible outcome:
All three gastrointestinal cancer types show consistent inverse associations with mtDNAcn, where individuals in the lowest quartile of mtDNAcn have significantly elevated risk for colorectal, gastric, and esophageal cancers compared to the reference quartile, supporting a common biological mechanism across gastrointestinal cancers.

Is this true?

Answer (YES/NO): NO